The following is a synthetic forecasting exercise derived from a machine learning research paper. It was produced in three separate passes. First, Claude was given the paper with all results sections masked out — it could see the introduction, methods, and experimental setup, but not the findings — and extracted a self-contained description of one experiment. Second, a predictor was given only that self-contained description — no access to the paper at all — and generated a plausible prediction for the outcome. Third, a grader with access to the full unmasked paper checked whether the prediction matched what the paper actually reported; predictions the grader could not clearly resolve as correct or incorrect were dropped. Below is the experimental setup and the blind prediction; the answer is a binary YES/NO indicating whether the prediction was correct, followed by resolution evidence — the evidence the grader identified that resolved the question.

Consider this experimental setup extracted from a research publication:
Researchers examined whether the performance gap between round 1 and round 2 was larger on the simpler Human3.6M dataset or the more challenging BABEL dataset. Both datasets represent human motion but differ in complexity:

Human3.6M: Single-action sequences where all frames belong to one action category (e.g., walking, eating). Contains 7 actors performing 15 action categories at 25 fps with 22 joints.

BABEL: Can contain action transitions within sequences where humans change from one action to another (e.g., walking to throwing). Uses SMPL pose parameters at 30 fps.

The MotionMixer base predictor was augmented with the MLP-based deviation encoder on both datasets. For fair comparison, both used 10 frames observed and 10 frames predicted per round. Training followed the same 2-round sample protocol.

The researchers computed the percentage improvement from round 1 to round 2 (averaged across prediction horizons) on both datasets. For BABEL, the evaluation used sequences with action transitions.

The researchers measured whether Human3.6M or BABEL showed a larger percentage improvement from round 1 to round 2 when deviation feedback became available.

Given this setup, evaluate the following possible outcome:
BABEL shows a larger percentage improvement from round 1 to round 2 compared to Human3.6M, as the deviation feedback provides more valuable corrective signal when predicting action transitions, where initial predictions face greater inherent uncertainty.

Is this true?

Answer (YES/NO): YES